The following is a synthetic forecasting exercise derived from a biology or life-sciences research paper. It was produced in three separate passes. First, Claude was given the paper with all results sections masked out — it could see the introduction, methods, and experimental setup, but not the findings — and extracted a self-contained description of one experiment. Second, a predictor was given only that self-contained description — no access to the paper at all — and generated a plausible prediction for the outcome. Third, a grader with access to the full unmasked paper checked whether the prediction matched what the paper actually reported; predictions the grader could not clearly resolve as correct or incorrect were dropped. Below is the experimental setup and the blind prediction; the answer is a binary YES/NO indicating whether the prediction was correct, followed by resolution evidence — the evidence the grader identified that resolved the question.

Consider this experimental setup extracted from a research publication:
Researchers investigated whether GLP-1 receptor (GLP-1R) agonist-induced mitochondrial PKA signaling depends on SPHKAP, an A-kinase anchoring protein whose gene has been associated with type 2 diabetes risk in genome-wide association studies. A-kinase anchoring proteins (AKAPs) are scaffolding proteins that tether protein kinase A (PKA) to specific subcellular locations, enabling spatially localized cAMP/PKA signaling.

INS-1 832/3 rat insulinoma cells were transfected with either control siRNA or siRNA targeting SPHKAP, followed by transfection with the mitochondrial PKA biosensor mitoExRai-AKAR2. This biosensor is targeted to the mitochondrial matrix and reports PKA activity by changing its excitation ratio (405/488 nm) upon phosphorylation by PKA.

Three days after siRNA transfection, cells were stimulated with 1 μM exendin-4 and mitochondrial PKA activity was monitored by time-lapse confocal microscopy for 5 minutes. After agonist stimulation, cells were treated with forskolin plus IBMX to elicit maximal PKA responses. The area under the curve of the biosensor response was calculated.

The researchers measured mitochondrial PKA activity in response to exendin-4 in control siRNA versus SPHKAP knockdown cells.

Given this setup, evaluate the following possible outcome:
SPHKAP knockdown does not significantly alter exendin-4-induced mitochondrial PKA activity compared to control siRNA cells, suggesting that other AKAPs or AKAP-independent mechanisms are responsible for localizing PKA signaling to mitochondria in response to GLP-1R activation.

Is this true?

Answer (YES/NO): NO